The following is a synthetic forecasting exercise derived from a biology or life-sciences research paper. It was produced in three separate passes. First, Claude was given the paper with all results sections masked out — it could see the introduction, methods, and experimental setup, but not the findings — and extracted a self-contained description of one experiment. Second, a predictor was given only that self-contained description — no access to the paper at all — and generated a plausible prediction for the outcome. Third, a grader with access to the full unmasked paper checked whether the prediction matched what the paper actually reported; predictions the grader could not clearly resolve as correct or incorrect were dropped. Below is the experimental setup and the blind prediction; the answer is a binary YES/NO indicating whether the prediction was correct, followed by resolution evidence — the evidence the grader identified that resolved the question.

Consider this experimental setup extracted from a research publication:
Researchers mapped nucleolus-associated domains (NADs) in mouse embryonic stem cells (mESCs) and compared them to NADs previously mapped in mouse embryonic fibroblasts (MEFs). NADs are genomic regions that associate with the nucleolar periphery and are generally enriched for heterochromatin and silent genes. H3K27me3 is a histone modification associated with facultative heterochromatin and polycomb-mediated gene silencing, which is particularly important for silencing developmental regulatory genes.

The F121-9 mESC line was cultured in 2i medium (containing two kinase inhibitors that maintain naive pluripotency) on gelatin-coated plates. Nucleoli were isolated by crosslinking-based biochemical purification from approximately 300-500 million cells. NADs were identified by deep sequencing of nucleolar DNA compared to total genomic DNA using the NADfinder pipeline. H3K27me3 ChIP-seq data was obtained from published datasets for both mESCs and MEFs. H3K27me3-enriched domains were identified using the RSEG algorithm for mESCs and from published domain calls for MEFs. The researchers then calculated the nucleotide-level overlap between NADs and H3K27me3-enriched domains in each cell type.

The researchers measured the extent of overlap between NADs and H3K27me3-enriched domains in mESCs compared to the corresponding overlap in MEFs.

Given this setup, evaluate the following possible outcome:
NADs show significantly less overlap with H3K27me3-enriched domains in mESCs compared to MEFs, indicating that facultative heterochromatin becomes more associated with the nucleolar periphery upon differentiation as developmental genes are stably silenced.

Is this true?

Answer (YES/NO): YES